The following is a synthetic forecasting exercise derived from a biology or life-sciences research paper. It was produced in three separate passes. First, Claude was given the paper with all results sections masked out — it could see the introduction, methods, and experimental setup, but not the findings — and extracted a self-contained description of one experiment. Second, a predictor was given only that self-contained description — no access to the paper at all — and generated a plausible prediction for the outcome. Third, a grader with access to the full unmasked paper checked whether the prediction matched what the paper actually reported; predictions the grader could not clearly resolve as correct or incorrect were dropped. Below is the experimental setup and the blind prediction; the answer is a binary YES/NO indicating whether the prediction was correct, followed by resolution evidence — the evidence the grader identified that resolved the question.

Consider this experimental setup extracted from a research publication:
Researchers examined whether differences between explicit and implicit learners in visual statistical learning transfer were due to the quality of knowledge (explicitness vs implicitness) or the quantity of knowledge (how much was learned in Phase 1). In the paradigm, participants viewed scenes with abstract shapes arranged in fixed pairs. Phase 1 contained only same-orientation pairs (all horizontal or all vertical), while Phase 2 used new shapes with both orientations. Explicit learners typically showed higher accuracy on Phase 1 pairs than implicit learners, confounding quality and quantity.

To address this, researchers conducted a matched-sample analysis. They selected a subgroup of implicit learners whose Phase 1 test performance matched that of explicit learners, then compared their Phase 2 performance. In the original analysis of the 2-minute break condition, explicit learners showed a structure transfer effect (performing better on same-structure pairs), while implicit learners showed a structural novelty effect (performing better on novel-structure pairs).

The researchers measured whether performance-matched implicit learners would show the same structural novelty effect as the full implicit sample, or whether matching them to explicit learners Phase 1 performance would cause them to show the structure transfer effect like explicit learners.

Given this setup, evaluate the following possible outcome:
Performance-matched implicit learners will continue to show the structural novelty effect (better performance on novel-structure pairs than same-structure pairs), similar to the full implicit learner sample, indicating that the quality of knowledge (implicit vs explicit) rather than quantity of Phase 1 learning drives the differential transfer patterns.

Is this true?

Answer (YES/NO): YES